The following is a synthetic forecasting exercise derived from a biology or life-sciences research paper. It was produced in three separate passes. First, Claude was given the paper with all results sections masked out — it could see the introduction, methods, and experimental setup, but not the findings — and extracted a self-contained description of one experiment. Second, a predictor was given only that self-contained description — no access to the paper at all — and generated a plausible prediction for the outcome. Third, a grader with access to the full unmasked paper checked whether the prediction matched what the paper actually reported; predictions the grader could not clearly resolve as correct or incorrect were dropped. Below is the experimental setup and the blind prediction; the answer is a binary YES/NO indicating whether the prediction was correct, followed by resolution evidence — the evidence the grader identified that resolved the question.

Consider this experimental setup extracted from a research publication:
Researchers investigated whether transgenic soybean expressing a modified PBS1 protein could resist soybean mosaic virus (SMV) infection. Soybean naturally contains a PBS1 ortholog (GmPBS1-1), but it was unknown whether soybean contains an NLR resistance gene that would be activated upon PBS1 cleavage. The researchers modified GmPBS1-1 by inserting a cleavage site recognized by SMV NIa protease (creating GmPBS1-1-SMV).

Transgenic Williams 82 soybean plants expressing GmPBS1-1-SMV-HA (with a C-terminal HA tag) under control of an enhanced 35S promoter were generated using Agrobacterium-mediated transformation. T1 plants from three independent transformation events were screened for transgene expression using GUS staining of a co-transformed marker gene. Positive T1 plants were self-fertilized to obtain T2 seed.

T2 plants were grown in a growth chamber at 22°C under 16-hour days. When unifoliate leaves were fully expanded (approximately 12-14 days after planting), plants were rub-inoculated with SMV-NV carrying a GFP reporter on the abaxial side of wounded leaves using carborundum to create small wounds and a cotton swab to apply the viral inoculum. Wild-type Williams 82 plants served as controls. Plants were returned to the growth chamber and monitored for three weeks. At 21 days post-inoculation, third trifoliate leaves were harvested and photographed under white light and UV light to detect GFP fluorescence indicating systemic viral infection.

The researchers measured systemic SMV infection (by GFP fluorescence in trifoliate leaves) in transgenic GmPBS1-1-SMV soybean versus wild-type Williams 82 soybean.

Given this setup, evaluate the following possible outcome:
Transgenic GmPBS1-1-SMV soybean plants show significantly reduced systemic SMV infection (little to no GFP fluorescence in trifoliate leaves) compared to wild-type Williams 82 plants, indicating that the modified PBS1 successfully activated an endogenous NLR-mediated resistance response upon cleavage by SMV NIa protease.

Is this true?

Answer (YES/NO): YES